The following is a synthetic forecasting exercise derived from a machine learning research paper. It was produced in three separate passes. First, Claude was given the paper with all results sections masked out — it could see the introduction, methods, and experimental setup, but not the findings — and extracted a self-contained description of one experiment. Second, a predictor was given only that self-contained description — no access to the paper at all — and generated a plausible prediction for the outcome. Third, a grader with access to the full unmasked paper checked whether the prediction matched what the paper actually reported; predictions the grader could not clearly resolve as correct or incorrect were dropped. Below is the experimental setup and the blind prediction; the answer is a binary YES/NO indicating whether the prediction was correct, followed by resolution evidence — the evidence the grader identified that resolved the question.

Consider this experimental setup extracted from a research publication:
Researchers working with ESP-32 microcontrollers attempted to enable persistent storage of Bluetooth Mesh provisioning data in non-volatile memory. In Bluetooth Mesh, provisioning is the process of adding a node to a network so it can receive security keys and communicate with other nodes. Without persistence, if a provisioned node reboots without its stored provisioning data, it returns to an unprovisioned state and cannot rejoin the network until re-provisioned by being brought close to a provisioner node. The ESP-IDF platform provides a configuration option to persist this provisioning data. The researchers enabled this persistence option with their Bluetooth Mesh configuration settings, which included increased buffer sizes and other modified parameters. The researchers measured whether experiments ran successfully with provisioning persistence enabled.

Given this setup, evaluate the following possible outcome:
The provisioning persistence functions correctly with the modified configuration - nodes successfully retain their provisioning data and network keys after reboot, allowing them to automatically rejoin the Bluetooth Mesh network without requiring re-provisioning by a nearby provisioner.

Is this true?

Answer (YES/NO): NO